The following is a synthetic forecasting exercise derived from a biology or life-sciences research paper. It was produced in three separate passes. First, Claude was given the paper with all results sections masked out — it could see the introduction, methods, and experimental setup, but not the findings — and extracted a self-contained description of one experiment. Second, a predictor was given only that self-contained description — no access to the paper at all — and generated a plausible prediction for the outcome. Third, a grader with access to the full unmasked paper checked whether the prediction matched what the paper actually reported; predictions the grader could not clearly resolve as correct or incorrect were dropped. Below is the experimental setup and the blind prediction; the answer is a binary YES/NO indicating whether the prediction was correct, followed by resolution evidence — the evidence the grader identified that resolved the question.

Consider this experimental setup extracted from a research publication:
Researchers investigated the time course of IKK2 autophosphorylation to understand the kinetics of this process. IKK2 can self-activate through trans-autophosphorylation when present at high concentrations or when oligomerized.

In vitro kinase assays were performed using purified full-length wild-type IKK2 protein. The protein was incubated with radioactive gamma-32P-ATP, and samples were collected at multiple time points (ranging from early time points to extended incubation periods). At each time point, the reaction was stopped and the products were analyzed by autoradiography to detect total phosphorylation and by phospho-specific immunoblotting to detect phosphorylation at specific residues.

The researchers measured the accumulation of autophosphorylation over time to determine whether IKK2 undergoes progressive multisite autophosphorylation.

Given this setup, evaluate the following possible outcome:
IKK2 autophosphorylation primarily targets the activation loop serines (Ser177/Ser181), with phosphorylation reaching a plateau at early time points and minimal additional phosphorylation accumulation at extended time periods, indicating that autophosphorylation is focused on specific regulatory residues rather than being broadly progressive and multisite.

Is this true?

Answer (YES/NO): NO